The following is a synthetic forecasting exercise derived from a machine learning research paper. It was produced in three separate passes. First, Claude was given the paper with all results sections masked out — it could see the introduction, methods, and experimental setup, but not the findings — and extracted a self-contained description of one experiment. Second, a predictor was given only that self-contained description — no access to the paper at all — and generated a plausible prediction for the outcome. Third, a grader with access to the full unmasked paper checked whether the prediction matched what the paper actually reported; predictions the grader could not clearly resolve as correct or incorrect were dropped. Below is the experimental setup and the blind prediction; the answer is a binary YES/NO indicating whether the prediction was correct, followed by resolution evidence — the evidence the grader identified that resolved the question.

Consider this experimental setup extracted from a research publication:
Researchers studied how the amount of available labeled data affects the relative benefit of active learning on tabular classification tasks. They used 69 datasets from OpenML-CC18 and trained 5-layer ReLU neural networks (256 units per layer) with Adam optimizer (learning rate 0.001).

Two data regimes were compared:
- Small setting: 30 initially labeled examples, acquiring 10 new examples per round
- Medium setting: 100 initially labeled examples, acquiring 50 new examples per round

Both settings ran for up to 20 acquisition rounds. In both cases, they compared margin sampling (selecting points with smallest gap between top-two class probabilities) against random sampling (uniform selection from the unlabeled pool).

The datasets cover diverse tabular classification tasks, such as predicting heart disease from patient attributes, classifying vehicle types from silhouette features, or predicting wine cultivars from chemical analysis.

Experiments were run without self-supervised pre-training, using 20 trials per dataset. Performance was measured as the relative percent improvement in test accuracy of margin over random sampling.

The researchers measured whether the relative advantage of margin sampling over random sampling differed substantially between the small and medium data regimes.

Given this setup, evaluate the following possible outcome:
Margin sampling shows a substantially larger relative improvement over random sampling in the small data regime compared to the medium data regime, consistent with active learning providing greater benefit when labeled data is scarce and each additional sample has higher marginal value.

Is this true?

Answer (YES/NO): NO